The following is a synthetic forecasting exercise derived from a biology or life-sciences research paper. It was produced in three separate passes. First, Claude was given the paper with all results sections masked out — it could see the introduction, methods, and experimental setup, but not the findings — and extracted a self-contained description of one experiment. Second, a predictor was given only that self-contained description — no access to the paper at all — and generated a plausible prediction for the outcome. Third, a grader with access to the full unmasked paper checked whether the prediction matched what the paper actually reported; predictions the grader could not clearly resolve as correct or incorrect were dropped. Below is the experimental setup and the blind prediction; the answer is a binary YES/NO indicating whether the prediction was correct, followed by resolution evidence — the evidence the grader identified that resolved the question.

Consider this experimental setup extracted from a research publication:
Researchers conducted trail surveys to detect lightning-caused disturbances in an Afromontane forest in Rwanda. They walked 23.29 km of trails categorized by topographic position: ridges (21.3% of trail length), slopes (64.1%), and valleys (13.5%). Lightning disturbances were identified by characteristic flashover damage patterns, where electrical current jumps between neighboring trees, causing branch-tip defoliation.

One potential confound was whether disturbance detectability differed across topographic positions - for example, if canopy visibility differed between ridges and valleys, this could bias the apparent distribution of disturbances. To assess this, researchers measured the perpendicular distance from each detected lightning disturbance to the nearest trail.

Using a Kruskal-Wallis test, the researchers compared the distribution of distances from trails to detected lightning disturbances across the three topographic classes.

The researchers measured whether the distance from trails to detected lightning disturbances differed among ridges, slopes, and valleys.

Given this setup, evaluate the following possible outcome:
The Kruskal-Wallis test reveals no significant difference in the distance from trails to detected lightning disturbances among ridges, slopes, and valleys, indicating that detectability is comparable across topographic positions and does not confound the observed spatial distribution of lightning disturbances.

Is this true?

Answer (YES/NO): YES